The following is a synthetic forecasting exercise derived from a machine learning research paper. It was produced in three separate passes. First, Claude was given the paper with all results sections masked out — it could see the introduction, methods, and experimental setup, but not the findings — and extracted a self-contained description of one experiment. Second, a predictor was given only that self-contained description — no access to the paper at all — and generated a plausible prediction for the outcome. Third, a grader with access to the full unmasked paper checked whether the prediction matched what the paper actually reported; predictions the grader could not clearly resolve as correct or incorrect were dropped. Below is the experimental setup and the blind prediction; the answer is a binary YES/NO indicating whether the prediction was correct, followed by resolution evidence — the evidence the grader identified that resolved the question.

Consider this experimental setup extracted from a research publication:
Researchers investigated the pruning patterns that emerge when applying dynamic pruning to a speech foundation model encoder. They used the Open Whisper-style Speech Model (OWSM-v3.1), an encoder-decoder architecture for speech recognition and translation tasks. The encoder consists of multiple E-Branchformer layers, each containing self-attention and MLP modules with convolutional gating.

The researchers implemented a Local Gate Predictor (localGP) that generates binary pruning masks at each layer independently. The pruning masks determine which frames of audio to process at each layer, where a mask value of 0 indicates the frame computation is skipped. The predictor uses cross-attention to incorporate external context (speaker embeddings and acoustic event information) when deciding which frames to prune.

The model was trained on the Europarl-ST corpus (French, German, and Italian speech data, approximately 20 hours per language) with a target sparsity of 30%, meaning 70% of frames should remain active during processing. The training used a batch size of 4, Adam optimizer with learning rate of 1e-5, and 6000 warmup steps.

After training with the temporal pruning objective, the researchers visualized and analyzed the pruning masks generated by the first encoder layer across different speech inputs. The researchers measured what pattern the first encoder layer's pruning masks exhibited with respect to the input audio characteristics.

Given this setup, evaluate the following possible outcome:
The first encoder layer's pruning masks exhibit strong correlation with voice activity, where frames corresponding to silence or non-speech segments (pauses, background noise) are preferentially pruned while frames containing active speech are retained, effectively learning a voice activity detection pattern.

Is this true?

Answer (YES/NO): YES